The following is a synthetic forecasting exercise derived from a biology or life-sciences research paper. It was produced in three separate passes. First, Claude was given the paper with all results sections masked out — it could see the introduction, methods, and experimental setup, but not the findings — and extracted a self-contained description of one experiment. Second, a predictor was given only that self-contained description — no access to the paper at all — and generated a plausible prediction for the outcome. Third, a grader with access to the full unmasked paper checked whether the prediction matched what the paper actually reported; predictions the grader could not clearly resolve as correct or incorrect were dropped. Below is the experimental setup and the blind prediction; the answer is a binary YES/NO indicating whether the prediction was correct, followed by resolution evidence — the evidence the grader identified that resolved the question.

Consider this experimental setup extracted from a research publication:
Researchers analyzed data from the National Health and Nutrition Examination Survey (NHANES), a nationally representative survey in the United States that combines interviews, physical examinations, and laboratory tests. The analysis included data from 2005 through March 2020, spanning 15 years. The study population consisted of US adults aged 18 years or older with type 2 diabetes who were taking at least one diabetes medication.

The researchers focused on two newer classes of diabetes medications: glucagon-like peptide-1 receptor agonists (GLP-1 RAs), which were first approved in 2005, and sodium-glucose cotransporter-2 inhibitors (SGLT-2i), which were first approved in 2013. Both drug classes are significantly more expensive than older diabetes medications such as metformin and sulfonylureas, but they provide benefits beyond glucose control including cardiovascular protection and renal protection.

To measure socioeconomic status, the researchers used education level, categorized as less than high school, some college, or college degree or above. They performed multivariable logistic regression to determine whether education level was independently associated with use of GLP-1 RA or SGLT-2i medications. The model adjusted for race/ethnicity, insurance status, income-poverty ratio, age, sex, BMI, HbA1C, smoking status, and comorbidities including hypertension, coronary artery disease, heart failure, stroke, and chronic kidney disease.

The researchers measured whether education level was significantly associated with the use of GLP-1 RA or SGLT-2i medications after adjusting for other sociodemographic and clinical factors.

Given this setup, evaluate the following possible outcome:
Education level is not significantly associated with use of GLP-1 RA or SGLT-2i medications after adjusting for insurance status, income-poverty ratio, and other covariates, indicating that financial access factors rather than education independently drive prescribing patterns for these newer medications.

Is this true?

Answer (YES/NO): NO